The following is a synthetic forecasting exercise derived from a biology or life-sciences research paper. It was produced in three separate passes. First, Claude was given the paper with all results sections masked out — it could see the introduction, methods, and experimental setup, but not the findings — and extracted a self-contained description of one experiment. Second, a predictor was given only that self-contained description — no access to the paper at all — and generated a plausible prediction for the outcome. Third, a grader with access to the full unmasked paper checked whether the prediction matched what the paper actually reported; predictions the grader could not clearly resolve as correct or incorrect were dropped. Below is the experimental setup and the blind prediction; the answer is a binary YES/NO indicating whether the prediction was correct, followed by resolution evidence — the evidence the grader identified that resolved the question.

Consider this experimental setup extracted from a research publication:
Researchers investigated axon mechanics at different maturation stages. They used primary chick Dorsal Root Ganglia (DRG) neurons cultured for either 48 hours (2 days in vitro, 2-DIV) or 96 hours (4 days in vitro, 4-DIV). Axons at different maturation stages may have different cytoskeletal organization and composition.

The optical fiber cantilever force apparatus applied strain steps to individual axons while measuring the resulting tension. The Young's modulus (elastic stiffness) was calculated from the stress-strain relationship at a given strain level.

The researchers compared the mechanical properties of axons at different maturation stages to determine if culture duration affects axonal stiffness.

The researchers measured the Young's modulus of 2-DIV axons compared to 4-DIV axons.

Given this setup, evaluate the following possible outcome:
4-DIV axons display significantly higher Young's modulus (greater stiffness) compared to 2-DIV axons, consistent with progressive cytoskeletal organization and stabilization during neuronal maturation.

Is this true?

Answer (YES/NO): YES